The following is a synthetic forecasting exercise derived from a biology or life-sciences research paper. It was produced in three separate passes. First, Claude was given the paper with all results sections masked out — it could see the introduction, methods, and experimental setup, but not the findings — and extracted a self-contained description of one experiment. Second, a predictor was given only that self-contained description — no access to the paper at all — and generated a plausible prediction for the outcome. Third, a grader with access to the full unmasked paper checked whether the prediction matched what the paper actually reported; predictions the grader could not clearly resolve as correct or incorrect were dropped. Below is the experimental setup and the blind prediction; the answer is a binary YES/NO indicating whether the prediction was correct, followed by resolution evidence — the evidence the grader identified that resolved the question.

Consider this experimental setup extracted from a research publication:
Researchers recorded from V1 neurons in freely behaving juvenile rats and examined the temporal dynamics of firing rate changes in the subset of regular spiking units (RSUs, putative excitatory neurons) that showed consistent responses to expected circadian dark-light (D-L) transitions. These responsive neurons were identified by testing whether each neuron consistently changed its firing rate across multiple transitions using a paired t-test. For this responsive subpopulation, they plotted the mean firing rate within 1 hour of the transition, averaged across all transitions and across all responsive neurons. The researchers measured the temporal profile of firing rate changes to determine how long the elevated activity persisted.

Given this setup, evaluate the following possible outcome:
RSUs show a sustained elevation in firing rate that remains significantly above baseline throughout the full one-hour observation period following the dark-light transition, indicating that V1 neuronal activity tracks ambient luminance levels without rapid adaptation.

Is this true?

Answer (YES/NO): NO